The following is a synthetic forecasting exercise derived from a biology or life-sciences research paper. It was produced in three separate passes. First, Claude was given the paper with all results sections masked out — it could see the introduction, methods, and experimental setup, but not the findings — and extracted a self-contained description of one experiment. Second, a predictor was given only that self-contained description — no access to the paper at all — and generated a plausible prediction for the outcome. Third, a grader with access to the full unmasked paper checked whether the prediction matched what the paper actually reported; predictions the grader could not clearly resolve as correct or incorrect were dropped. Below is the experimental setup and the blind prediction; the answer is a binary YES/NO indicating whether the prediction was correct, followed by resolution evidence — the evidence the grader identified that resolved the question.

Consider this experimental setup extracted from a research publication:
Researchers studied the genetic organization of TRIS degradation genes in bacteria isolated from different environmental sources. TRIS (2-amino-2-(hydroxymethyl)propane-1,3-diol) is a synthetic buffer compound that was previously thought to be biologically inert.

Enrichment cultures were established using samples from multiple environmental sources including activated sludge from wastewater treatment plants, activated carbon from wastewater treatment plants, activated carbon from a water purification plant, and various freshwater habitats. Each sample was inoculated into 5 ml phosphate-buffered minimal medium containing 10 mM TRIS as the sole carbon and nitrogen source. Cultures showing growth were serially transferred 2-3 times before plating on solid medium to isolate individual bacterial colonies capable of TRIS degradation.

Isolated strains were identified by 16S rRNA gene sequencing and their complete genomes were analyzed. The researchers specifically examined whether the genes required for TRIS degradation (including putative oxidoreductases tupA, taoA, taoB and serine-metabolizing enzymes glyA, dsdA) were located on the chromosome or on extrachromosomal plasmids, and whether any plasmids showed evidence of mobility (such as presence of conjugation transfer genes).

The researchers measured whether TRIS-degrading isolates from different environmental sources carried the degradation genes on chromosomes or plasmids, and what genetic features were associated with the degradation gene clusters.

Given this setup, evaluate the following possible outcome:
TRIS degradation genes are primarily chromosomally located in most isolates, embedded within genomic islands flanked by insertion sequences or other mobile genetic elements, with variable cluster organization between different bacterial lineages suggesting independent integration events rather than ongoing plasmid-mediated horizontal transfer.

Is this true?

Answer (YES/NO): NO